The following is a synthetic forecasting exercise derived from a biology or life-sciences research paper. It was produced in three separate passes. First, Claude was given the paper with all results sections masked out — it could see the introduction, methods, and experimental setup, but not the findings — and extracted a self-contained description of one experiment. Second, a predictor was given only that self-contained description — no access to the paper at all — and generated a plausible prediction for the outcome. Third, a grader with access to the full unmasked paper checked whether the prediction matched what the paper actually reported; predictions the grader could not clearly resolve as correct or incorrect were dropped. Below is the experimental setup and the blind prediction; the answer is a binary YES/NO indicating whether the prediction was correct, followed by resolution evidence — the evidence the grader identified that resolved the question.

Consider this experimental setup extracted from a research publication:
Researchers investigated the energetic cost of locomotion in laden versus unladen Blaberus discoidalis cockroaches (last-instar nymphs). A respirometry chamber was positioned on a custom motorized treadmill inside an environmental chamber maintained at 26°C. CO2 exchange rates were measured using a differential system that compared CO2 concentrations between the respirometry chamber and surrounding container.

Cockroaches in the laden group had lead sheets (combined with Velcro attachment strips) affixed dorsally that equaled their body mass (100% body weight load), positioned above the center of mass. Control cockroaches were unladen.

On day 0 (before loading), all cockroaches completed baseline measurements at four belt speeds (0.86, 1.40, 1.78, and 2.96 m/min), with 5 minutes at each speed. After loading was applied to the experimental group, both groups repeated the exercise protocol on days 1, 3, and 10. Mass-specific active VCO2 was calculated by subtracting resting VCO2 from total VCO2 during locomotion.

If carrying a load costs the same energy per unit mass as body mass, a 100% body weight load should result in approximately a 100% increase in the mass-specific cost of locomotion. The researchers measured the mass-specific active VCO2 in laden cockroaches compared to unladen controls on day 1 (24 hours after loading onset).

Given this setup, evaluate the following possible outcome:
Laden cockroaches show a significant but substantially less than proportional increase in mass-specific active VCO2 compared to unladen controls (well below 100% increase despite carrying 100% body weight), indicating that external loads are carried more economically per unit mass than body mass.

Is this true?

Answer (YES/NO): YES